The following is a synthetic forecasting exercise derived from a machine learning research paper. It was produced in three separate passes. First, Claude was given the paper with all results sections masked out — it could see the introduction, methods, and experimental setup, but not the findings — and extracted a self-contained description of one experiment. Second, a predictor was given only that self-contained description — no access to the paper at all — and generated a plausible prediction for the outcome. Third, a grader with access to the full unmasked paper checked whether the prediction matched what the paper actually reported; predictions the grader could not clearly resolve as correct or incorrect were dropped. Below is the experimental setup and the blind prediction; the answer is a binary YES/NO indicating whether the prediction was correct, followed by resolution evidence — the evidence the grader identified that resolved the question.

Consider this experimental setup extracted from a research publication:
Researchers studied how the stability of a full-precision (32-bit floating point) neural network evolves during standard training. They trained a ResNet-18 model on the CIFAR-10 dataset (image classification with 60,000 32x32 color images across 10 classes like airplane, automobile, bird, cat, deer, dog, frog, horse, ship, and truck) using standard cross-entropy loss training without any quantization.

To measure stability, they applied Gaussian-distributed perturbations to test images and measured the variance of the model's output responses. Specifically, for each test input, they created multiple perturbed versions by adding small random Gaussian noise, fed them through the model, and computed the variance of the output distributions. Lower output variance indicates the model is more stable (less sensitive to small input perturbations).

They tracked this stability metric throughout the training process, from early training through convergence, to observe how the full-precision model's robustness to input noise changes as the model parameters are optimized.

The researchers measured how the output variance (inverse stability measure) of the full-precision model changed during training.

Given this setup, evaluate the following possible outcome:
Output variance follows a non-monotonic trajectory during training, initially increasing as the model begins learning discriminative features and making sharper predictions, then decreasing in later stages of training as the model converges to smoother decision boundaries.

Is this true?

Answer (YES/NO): NO